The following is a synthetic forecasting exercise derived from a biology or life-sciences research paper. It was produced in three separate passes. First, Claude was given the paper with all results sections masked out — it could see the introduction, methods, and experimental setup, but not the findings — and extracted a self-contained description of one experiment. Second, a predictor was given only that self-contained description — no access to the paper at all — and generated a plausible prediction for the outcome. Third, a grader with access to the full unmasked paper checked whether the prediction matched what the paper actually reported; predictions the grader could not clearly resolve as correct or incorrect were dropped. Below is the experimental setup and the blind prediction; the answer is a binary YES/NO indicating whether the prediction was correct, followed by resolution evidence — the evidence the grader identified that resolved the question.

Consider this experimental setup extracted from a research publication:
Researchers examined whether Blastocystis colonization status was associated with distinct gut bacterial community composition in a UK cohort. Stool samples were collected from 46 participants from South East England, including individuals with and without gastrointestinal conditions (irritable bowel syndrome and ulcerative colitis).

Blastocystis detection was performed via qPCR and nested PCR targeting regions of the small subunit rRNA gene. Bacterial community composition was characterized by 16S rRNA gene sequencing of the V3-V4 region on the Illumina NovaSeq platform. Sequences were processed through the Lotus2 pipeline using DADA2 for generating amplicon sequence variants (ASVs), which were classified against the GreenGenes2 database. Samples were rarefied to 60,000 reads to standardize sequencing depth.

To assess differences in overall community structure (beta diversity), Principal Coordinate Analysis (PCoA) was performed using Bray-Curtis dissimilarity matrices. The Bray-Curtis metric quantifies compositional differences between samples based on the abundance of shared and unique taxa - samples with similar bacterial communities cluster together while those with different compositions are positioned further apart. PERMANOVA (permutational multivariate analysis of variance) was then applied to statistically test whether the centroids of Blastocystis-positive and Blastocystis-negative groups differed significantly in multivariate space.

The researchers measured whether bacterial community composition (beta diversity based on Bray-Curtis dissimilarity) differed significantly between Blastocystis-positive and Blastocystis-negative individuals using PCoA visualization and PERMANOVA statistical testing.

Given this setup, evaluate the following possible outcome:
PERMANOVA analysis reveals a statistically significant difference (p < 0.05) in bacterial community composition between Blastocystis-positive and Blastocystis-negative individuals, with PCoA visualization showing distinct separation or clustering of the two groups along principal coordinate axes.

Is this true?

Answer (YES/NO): NO